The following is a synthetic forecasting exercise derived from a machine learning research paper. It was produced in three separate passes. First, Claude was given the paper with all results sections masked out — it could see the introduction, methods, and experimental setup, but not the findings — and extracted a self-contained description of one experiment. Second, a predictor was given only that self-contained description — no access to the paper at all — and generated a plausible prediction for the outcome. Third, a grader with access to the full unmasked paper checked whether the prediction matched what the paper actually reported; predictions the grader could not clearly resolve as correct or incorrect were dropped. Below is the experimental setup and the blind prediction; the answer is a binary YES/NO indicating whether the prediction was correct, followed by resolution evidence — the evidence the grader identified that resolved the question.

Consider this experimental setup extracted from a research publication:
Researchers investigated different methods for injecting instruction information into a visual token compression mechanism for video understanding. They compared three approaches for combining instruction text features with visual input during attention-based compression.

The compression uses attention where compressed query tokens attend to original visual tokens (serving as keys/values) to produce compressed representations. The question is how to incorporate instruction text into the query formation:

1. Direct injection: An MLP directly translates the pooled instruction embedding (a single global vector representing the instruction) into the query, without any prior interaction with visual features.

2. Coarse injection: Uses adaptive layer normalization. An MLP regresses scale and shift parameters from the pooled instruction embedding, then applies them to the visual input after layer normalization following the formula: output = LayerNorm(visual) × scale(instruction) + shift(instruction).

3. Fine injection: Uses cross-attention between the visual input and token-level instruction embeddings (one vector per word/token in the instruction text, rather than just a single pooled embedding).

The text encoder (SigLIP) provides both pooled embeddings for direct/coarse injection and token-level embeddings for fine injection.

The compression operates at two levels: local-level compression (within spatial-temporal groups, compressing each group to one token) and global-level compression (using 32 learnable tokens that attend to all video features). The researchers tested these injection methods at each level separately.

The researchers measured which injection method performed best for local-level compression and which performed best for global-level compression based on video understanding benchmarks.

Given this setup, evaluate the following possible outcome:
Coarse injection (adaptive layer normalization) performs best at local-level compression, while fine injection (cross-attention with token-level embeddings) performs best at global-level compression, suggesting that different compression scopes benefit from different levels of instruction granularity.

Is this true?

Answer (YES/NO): NO